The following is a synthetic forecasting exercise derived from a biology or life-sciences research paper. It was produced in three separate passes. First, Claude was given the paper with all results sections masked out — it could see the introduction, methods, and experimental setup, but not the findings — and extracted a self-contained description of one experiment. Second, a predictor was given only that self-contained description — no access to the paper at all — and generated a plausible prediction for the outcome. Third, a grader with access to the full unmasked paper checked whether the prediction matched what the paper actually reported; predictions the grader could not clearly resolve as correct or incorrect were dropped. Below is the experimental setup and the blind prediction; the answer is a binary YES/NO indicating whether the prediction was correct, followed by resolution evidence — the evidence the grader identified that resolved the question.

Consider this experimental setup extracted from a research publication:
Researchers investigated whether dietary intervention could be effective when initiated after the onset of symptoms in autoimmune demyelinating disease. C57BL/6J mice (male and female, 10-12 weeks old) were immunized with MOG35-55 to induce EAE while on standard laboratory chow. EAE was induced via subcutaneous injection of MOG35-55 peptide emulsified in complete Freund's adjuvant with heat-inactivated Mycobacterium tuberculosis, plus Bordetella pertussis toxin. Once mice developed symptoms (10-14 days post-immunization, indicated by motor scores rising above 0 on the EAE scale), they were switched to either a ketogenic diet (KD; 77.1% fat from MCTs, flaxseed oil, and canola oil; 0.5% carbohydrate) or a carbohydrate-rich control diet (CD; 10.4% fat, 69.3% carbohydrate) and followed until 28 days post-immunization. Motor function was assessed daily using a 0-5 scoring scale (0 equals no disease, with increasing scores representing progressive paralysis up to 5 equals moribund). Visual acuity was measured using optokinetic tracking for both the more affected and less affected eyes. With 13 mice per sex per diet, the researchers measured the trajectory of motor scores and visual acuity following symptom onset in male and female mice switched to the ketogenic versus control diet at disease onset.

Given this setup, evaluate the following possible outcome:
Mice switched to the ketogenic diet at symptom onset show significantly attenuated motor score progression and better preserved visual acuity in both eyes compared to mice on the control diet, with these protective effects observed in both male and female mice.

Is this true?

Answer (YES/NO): YES